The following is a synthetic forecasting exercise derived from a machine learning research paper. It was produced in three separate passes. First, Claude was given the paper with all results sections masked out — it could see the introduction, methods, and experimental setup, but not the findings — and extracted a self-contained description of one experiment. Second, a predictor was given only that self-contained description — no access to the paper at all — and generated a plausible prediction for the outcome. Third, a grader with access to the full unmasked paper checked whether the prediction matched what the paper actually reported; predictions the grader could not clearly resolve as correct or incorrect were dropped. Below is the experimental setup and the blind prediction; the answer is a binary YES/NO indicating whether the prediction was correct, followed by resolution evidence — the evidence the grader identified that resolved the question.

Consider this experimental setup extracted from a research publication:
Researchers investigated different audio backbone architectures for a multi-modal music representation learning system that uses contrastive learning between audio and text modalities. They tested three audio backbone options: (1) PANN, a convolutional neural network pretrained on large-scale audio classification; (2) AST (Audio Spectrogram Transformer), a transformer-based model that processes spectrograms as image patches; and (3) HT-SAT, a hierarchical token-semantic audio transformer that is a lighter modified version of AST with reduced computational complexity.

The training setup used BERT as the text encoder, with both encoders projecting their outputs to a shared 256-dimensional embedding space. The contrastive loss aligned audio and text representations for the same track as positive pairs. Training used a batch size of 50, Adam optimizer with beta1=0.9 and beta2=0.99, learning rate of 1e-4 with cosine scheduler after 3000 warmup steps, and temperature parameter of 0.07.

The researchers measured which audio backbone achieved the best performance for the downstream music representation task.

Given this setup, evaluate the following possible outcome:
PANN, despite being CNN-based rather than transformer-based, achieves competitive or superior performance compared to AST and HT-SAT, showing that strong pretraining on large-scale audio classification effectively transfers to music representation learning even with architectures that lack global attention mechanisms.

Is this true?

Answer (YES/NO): NO